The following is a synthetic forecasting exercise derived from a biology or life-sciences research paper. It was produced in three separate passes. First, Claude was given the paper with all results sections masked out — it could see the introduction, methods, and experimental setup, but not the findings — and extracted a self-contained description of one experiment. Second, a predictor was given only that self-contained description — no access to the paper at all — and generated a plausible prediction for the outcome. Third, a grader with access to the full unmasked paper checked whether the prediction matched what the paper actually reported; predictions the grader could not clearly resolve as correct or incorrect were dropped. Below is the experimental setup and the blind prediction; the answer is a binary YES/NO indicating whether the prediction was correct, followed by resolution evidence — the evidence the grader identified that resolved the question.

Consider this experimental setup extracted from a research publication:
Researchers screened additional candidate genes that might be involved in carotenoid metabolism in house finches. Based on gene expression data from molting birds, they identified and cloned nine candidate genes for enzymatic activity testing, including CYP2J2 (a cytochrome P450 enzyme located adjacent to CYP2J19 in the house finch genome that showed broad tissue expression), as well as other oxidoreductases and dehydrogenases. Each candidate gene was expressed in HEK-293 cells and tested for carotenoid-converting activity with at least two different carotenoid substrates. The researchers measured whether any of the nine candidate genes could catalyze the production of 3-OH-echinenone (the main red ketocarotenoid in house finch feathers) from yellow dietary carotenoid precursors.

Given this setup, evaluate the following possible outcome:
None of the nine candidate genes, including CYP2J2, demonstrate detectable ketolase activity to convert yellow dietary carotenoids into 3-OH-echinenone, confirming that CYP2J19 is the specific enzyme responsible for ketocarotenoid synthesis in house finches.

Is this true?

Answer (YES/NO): NO